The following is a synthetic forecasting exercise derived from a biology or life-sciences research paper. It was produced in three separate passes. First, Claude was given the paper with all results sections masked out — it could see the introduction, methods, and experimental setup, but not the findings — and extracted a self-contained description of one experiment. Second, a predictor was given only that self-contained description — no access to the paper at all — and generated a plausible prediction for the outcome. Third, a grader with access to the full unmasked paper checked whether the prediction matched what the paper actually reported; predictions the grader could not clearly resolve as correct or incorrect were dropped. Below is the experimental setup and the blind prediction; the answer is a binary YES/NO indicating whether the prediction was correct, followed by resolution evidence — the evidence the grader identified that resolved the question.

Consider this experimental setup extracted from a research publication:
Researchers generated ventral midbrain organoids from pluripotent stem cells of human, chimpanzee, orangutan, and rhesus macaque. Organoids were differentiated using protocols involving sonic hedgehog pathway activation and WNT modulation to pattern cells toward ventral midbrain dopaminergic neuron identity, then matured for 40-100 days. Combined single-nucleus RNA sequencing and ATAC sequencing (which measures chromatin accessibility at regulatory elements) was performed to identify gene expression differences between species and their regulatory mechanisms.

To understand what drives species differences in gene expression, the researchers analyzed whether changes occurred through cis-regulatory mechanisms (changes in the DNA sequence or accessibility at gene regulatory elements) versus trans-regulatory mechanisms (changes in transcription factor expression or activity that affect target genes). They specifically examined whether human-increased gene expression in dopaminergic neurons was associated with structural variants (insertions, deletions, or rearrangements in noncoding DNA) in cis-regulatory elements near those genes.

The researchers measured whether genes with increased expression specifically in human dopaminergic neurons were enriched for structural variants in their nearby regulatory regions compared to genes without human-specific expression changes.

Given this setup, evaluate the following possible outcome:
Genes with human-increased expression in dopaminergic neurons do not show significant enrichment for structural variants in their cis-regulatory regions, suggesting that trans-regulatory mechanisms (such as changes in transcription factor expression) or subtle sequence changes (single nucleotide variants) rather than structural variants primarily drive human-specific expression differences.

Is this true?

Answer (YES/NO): NO